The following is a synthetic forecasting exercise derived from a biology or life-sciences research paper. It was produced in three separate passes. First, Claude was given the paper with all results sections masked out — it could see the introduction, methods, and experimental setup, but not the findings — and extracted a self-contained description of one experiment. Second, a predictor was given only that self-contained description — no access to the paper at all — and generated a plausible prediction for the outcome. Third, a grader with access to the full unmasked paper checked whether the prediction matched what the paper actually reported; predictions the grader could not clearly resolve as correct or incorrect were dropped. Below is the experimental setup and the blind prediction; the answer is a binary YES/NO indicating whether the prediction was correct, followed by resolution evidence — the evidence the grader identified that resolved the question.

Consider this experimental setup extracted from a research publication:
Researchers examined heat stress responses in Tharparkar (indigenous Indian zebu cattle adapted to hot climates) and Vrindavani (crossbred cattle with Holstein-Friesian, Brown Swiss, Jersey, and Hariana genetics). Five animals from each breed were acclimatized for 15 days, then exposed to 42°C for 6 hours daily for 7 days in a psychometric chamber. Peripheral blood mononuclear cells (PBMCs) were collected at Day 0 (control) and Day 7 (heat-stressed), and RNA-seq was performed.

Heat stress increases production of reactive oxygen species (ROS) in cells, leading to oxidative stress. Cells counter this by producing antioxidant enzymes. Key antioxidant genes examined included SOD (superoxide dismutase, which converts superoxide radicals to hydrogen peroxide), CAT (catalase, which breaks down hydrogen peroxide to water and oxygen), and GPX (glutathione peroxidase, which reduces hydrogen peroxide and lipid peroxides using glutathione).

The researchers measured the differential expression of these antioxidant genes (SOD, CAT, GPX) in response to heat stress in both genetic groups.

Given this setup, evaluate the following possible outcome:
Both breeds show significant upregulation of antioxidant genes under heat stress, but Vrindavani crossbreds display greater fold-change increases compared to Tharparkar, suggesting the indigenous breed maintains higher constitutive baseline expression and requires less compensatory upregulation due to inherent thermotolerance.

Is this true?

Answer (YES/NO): NO